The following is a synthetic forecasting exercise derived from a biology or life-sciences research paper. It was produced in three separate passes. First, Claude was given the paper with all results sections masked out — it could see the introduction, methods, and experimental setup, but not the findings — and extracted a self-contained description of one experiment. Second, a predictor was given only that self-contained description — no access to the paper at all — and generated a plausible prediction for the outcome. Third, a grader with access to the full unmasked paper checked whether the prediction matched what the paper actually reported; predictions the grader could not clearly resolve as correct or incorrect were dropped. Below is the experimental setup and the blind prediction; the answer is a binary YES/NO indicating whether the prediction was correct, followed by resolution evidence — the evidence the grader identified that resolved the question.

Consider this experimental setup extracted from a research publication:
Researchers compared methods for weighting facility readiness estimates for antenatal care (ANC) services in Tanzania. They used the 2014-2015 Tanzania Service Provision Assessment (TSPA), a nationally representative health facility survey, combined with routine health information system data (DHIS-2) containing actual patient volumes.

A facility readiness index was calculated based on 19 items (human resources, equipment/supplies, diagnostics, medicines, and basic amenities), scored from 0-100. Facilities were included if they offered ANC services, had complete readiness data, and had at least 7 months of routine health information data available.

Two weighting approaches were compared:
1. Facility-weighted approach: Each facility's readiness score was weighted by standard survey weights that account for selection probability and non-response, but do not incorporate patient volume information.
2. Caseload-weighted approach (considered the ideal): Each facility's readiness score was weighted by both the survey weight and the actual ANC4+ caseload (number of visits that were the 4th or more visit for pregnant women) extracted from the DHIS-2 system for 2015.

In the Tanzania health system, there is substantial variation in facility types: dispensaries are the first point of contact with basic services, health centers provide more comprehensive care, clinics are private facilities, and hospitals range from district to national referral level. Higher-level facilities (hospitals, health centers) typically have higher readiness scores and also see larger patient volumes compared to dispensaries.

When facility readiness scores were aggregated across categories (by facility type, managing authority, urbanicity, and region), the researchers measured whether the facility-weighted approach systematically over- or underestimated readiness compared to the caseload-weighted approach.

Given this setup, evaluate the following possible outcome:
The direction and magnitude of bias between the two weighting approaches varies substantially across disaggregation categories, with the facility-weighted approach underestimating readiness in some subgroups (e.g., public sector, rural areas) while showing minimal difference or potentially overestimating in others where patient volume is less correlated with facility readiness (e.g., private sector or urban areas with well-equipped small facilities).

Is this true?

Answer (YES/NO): NO